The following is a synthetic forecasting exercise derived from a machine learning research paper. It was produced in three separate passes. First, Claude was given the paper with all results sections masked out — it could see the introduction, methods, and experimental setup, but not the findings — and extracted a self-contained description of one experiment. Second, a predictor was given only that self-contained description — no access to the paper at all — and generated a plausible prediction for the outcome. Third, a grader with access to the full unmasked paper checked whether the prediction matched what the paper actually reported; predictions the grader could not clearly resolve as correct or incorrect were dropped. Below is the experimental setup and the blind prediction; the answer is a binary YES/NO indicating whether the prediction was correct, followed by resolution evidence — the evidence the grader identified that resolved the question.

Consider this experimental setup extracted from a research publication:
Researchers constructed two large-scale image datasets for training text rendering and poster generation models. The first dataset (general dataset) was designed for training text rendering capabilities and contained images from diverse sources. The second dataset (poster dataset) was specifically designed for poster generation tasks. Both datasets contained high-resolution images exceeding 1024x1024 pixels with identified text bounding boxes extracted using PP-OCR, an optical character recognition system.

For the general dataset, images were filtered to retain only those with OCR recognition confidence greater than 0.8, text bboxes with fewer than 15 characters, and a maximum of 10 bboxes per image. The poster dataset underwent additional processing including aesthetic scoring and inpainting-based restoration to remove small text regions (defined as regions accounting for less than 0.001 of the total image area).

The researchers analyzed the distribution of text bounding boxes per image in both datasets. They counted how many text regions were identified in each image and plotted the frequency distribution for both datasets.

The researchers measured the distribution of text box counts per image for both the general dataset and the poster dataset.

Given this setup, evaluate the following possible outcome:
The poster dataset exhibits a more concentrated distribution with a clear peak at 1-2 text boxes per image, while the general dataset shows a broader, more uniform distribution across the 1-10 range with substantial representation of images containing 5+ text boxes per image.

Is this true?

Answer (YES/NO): NO